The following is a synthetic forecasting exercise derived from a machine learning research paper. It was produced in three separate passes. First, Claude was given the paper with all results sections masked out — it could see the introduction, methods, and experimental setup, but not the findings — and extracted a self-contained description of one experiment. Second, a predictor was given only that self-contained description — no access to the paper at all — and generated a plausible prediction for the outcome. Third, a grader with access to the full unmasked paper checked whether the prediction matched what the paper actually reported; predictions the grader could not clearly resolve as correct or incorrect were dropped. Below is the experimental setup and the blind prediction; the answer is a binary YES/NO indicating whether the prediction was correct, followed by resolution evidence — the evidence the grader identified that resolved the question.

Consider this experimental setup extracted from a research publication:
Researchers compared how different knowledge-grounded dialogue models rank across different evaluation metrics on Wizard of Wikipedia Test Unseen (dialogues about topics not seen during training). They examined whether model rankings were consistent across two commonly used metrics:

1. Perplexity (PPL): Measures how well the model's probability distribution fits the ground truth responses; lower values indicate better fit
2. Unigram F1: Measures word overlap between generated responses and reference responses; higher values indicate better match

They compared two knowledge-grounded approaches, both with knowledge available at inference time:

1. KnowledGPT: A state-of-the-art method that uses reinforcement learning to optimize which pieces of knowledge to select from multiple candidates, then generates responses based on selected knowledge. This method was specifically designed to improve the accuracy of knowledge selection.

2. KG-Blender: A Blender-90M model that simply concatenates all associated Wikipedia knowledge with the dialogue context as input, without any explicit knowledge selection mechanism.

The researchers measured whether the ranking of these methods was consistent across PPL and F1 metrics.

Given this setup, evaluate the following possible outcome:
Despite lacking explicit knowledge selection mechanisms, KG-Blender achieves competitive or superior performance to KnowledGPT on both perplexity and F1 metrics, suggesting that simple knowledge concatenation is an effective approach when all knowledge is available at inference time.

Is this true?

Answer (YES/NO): NO